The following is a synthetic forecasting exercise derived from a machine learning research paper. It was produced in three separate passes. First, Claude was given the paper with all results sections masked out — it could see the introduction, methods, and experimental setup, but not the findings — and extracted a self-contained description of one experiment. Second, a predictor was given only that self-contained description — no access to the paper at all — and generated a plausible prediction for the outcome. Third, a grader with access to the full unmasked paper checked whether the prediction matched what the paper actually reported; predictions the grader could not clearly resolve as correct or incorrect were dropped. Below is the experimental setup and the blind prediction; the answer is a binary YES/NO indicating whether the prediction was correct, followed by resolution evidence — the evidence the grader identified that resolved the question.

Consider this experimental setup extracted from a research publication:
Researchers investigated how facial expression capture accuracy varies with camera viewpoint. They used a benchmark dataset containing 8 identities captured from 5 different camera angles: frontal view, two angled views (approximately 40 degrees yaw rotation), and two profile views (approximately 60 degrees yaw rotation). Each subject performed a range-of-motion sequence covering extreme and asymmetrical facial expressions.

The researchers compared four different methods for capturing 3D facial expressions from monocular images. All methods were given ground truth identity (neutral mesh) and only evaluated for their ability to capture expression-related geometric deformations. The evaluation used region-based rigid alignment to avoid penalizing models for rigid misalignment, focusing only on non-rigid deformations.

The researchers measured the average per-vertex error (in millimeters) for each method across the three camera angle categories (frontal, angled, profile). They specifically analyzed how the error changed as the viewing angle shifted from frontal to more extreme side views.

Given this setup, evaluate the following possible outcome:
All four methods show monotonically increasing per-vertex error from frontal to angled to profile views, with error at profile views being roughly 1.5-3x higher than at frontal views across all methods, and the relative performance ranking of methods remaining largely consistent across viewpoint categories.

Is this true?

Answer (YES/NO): NO